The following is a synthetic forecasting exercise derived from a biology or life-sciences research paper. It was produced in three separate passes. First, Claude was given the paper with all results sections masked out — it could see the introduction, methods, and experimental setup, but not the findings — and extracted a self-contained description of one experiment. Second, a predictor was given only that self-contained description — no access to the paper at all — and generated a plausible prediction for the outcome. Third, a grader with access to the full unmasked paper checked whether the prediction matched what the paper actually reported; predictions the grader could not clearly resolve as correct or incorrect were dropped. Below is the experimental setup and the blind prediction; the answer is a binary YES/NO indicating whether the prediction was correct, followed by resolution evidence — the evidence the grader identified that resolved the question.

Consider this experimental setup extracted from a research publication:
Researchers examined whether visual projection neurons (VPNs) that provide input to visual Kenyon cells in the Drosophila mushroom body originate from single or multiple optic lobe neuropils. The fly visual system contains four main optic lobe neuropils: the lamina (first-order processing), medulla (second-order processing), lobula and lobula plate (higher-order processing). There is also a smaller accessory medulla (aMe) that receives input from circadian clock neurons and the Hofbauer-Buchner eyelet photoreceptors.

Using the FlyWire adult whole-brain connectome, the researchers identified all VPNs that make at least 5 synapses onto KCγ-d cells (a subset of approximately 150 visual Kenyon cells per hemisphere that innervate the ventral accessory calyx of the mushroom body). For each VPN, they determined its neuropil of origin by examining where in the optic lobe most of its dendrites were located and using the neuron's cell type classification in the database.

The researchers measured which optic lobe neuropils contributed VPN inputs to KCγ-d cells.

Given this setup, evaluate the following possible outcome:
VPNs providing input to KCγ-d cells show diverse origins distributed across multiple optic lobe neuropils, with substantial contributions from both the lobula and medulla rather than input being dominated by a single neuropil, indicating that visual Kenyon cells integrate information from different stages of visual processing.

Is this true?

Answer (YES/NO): YES